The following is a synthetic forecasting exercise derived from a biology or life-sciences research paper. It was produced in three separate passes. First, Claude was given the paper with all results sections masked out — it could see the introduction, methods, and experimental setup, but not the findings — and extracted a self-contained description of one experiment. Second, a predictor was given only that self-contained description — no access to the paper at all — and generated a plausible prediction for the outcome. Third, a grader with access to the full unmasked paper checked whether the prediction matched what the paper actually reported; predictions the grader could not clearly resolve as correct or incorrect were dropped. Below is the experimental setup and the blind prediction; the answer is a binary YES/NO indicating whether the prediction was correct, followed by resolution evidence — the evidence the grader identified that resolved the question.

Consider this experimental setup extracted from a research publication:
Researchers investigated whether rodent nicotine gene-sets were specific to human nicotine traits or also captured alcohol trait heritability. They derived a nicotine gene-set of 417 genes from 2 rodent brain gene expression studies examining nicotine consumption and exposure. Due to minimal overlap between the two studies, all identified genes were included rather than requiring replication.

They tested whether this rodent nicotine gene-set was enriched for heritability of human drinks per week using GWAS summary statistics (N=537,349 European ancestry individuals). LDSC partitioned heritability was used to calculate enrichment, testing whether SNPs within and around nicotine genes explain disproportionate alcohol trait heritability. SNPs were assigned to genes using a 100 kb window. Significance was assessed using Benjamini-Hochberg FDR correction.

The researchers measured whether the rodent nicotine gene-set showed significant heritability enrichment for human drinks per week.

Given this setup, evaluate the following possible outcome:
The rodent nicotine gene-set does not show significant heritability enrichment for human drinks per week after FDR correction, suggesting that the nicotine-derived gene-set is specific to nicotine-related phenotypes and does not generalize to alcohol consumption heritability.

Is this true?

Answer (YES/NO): NO